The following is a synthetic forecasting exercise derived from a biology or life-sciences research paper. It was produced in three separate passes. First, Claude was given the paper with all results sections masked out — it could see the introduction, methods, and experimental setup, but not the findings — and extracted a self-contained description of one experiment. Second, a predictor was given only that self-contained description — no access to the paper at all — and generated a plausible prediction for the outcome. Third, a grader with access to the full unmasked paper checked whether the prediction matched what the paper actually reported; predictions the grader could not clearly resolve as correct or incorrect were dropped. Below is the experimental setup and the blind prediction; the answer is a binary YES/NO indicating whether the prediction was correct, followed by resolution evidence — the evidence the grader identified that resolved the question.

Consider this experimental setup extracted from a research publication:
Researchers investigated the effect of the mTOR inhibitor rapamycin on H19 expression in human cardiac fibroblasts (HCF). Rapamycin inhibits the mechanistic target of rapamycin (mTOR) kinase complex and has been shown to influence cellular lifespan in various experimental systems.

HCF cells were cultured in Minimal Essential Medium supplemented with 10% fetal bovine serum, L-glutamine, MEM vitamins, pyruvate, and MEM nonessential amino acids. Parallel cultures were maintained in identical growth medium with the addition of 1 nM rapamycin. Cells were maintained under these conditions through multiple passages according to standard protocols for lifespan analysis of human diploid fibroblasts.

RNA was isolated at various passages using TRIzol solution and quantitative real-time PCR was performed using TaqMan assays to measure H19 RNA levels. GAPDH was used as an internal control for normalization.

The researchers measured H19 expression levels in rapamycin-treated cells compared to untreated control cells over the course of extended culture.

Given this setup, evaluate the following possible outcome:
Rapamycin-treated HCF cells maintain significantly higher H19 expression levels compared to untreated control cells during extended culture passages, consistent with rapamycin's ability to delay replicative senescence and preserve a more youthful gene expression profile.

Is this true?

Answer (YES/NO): YES